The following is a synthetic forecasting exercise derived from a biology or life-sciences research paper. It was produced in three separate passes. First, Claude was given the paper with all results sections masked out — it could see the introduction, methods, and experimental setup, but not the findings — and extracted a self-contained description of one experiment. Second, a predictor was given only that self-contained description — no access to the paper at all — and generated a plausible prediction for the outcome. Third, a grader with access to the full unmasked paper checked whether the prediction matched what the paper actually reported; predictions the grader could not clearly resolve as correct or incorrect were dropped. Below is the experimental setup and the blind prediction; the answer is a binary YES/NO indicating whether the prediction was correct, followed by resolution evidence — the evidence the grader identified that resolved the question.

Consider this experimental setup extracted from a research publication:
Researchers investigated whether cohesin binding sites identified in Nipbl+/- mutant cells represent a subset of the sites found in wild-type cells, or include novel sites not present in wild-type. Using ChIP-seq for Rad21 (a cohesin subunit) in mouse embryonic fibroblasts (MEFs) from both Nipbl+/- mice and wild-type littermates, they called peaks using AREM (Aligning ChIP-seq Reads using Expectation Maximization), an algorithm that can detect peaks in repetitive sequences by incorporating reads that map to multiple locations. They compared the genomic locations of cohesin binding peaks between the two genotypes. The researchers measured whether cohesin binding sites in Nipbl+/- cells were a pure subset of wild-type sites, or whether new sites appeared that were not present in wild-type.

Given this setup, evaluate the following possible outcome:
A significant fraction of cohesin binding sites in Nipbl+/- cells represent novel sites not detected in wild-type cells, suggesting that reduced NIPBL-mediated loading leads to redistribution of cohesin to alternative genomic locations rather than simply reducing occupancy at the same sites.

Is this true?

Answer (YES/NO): NO